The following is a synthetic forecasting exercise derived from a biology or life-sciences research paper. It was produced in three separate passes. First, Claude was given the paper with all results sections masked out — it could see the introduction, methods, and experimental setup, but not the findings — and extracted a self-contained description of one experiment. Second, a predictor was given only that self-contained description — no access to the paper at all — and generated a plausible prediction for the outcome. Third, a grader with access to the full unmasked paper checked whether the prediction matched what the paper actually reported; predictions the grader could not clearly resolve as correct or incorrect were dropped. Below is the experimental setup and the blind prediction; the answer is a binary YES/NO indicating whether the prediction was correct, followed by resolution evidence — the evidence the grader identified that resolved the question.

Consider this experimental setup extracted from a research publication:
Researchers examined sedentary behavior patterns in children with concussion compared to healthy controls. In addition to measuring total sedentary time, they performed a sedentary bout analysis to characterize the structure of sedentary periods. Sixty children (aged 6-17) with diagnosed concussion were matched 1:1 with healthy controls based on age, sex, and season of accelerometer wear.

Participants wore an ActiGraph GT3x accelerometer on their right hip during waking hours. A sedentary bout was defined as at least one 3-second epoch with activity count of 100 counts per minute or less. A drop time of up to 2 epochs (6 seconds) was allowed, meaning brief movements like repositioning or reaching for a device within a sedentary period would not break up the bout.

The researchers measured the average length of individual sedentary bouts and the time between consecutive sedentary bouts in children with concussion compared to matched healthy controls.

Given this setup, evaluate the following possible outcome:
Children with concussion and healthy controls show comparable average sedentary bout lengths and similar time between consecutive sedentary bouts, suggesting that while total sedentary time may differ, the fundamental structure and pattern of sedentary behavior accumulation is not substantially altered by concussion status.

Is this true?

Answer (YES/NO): NO